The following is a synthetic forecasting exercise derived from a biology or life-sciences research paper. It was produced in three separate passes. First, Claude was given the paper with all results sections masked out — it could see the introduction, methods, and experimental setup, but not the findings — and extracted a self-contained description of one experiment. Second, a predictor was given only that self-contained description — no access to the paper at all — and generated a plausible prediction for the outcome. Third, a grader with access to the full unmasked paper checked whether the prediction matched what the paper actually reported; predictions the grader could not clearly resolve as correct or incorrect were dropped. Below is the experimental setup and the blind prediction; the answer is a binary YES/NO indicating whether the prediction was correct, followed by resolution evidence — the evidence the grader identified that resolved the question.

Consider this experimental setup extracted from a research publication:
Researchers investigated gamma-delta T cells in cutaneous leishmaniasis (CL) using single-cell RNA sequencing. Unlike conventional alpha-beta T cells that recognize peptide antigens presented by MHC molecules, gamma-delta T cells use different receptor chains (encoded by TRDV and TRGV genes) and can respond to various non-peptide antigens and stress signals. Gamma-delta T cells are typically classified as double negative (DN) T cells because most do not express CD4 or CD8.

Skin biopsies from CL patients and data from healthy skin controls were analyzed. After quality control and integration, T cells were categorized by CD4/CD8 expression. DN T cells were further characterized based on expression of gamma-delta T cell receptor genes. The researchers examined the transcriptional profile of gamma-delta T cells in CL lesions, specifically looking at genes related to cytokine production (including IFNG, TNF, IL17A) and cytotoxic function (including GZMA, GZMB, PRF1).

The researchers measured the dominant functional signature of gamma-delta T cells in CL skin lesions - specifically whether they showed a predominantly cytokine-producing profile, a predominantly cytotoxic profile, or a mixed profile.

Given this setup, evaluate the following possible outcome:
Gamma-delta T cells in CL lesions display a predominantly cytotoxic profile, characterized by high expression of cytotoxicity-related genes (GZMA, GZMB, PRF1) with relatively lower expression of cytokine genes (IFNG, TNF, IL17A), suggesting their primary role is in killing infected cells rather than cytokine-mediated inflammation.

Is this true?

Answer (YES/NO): NO